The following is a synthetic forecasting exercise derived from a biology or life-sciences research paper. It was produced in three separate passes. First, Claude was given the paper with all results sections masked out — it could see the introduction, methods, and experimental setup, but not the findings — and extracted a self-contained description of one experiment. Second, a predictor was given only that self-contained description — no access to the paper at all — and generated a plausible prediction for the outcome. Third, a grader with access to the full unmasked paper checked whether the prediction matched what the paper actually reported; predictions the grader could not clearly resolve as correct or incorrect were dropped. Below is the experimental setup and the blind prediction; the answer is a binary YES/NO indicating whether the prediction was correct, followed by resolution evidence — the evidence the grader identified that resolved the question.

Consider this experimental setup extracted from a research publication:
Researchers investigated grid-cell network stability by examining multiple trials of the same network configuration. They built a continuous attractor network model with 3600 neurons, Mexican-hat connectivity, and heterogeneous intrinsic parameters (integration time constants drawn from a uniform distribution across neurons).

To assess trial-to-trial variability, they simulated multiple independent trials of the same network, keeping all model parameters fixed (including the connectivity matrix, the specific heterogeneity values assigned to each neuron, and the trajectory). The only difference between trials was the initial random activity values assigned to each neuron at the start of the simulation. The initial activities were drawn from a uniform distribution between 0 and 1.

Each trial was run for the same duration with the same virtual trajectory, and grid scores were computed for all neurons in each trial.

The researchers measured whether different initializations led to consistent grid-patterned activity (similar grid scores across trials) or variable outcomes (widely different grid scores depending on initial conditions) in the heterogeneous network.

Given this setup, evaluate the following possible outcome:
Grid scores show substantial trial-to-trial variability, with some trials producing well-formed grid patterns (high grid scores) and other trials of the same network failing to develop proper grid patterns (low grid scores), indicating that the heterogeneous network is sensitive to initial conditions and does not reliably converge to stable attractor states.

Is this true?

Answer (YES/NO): NO